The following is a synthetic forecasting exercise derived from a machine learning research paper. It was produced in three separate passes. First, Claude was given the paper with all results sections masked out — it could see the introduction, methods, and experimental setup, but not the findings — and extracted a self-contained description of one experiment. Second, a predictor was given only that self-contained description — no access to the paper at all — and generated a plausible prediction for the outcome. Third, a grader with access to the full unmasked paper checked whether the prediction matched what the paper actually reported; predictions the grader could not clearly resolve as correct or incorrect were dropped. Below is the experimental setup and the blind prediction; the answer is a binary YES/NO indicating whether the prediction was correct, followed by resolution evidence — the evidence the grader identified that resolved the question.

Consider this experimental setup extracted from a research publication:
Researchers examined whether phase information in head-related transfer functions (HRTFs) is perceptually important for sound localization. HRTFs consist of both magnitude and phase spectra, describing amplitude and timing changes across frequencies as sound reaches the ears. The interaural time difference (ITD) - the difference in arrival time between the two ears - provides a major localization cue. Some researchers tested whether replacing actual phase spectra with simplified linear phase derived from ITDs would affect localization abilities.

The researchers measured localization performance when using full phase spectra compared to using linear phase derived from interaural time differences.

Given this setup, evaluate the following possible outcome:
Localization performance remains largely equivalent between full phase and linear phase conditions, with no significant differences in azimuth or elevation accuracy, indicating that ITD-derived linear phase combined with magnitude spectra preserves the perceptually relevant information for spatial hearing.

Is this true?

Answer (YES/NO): YES